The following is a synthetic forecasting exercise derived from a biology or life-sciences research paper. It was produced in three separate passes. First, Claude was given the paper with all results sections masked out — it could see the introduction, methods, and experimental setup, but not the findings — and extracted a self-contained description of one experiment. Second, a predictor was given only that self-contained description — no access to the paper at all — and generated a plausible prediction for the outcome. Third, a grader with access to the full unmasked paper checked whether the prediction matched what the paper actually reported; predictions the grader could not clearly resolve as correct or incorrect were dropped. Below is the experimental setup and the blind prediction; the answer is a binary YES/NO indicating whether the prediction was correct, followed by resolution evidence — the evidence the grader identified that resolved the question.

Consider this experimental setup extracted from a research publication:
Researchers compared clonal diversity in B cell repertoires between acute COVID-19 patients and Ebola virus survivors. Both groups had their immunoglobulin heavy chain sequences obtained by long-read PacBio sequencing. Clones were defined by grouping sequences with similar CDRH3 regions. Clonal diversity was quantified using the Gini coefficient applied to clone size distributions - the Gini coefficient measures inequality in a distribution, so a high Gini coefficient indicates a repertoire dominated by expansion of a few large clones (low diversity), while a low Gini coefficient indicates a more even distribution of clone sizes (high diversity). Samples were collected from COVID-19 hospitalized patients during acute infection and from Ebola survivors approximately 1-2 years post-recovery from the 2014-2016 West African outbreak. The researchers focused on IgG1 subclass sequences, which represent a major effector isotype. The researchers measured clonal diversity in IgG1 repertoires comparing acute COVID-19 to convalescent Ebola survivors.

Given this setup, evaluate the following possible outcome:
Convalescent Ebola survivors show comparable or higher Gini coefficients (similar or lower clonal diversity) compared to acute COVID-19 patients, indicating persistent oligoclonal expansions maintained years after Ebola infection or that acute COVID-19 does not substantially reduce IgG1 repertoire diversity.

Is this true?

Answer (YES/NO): NO